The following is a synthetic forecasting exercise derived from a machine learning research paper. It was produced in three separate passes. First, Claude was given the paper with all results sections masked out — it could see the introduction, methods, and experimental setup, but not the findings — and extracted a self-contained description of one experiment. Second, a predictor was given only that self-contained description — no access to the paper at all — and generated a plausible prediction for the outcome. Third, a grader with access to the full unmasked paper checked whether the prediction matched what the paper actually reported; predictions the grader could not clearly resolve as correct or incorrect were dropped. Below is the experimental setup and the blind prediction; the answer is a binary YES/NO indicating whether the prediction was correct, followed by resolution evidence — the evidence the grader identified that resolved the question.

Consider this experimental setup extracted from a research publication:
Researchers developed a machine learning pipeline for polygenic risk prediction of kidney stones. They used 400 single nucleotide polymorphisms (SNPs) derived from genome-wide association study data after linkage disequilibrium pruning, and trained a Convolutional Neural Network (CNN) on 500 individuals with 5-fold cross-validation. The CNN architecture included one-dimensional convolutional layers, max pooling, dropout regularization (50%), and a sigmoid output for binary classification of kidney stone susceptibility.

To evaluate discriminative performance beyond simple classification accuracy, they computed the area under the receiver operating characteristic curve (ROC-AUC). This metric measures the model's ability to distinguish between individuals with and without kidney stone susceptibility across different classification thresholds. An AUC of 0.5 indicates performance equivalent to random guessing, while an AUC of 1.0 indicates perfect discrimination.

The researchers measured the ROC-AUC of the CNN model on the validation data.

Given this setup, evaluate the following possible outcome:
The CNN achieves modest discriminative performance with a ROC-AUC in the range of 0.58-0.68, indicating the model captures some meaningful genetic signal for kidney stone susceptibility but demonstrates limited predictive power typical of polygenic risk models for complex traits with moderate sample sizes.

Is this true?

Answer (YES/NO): YES